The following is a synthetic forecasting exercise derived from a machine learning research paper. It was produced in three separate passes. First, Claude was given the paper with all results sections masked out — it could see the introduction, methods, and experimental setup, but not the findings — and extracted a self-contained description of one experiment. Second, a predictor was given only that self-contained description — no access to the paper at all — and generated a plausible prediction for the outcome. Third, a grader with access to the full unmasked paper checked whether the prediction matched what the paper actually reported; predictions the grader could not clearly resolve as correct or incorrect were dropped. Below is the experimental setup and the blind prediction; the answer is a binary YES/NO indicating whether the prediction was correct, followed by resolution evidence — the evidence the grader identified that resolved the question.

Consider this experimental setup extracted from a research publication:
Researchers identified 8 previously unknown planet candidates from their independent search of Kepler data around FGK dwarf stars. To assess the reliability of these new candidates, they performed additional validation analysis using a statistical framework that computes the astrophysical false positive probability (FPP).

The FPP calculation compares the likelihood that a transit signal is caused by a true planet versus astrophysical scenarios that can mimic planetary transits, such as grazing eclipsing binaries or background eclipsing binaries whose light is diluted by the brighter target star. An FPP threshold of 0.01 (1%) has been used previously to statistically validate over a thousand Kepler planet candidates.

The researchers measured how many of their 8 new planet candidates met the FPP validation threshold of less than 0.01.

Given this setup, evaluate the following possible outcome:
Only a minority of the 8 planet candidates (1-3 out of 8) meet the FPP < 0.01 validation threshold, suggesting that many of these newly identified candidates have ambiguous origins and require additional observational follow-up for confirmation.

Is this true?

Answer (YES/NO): NO